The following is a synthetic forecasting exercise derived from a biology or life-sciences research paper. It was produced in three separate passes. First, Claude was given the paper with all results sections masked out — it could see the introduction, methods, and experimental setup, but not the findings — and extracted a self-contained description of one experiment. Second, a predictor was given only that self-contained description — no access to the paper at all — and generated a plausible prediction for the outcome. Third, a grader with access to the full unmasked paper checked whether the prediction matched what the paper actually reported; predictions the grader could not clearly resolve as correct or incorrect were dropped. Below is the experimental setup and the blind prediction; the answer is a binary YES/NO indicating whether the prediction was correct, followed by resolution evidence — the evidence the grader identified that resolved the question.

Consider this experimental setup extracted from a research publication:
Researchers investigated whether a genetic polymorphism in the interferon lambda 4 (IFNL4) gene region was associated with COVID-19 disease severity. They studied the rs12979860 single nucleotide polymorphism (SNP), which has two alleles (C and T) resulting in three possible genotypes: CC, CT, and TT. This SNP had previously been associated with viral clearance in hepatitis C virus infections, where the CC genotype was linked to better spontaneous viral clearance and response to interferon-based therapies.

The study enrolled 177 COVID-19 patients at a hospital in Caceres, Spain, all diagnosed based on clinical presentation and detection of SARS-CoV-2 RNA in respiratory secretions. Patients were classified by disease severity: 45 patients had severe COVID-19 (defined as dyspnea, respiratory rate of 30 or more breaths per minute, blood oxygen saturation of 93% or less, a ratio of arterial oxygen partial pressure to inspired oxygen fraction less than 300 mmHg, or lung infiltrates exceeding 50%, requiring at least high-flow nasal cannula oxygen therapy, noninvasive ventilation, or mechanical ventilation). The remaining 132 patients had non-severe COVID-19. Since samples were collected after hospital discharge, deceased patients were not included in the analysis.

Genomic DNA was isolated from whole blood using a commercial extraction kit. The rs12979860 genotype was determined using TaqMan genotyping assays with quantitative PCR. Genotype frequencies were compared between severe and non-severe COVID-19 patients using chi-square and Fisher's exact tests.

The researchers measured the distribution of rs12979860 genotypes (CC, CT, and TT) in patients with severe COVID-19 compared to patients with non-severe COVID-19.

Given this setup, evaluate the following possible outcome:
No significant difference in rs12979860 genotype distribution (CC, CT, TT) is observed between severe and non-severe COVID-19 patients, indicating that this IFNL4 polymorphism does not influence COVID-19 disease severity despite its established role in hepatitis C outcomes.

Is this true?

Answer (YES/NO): YES